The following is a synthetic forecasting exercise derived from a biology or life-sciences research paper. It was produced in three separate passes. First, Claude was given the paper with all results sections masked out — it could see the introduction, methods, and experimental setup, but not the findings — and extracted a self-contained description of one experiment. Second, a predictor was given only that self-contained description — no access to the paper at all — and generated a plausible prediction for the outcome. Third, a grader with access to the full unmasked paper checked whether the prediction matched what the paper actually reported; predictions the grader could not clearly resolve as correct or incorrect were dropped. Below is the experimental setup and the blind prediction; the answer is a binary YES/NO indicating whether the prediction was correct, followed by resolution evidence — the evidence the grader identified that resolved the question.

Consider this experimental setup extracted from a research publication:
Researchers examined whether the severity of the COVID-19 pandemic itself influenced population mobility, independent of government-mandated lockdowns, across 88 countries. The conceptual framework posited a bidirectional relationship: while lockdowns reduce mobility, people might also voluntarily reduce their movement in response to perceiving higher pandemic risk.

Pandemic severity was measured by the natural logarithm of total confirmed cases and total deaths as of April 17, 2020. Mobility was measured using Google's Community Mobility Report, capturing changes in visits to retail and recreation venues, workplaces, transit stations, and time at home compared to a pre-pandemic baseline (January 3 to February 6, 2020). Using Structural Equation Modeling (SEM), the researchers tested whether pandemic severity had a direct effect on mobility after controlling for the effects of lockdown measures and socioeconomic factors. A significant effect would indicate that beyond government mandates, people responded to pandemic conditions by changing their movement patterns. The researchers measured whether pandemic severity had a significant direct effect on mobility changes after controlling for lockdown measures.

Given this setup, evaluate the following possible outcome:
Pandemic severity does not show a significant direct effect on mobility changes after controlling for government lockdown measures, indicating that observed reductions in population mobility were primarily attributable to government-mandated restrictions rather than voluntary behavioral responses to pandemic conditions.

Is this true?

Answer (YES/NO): YES